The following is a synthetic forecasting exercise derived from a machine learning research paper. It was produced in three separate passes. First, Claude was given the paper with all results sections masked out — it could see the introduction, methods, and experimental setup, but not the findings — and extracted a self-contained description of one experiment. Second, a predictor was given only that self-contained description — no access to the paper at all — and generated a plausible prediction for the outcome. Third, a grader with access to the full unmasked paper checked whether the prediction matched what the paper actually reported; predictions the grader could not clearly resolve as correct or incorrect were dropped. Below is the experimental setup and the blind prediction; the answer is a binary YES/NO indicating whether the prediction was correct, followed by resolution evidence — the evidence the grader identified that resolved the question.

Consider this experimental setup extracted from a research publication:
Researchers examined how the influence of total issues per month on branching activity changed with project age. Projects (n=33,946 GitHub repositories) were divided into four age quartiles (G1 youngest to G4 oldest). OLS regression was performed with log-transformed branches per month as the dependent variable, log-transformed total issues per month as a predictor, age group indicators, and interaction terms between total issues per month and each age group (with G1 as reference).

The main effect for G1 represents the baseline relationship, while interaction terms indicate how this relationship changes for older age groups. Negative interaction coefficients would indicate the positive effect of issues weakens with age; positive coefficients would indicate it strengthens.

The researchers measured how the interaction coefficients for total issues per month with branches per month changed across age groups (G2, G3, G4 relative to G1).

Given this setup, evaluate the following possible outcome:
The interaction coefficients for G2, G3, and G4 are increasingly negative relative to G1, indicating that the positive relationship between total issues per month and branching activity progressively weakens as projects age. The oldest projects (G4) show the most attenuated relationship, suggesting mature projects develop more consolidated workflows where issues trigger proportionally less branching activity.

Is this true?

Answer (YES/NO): YES